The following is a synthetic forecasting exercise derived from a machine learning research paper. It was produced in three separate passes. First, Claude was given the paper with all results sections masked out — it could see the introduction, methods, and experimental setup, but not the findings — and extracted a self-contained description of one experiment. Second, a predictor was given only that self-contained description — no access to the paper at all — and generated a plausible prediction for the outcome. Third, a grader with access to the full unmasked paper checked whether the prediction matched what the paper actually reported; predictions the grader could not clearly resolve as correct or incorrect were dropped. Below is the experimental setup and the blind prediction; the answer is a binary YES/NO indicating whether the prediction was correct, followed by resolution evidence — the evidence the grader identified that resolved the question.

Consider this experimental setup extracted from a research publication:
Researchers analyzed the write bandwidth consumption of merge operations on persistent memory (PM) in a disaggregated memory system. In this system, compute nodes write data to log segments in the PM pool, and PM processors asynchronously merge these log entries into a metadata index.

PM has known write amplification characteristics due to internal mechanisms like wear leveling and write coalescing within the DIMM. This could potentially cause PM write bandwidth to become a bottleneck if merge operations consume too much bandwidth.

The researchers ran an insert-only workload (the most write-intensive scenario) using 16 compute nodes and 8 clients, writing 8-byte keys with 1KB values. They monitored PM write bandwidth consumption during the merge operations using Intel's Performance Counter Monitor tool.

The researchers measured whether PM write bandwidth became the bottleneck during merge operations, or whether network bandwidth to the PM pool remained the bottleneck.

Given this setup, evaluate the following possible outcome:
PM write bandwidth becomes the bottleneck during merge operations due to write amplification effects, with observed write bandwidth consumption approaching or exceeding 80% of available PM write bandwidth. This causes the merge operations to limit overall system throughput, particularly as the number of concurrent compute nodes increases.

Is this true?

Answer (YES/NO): NO